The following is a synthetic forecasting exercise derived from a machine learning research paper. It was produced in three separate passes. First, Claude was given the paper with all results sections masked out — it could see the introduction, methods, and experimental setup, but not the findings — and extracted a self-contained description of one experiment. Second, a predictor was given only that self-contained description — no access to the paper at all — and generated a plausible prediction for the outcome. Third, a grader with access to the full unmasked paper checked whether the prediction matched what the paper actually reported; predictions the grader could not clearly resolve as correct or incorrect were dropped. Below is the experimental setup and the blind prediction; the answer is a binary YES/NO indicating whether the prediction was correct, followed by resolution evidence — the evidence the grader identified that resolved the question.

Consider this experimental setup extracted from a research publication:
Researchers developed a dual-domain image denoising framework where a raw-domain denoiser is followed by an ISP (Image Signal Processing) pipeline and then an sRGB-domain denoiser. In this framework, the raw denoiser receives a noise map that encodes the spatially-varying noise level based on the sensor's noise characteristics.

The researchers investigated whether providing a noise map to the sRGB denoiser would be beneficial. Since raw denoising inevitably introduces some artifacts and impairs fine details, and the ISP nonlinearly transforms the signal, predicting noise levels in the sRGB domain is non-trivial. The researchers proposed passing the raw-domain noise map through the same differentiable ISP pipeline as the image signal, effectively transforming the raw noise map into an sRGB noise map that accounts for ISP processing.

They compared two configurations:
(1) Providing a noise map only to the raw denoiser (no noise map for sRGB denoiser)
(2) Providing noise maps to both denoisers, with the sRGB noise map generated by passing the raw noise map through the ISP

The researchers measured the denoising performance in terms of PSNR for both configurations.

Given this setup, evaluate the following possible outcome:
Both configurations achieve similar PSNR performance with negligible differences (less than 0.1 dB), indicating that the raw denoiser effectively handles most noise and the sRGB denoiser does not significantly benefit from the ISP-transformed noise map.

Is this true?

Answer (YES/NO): YES